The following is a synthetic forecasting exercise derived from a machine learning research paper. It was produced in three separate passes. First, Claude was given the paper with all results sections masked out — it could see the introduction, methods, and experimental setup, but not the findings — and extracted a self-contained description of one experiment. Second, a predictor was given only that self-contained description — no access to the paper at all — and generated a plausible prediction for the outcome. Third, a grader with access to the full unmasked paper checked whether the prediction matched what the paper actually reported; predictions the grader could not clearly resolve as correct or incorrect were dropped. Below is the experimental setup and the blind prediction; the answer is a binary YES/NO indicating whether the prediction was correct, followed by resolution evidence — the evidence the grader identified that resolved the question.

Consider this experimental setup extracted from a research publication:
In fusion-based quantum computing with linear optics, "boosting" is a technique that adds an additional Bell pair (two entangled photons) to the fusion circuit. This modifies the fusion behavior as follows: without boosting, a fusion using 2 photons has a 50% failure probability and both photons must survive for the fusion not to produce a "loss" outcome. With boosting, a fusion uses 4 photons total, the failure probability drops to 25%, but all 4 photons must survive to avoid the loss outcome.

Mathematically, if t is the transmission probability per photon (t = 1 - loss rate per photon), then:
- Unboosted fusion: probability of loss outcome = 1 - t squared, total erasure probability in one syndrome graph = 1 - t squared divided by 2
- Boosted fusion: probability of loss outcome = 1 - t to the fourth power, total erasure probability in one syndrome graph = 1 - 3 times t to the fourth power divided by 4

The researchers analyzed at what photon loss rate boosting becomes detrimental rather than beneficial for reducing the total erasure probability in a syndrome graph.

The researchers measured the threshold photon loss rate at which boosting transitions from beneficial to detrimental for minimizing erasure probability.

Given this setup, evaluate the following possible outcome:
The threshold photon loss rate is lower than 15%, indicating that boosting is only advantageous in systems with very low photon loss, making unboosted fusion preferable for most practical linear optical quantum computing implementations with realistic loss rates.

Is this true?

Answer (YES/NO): YES